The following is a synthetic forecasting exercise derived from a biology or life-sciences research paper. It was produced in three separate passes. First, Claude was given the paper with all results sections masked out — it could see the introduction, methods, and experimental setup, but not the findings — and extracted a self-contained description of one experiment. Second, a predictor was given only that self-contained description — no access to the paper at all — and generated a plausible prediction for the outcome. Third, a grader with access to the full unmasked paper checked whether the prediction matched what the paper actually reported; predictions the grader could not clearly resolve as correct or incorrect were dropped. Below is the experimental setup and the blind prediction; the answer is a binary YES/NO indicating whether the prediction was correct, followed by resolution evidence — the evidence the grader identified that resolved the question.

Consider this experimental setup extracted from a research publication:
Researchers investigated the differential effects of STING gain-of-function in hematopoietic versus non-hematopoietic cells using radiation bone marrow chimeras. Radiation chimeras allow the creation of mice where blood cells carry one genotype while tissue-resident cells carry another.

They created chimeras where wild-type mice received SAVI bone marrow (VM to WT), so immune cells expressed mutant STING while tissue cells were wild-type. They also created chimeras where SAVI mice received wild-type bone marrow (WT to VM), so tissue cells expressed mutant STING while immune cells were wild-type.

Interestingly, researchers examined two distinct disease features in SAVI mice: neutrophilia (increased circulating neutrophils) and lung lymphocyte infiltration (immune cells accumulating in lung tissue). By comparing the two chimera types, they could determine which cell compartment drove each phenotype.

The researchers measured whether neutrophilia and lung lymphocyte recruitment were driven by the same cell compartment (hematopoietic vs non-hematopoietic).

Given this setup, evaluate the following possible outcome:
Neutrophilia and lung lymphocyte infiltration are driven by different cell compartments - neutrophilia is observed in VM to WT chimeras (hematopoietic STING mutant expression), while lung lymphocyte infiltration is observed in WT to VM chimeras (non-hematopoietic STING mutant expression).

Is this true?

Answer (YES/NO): YES